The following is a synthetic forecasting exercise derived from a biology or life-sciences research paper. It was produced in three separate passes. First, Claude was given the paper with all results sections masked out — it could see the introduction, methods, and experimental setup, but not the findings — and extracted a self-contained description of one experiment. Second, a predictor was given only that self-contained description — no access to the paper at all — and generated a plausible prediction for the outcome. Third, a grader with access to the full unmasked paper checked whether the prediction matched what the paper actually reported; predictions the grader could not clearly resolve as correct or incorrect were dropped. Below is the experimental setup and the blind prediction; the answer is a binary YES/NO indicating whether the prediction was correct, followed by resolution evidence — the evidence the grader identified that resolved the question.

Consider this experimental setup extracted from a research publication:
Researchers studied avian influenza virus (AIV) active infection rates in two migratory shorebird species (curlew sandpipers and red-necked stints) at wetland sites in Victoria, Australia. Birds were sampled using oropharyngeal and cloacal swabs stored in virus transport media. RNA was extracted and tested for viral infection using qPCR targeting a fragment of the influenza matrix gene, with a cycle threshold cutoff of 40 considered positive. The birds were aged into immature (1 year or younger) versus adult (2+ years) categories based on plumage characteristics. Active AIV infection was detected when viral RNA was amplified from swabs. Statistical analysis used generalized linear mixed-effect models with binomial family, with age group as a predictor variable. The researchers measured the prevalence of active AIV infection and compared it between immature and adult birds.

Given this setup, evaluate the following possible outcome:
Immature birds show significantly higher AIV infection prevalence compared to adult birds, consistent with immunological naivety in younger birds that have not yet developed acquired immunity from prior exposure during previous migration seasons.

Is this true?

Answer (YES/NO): NO